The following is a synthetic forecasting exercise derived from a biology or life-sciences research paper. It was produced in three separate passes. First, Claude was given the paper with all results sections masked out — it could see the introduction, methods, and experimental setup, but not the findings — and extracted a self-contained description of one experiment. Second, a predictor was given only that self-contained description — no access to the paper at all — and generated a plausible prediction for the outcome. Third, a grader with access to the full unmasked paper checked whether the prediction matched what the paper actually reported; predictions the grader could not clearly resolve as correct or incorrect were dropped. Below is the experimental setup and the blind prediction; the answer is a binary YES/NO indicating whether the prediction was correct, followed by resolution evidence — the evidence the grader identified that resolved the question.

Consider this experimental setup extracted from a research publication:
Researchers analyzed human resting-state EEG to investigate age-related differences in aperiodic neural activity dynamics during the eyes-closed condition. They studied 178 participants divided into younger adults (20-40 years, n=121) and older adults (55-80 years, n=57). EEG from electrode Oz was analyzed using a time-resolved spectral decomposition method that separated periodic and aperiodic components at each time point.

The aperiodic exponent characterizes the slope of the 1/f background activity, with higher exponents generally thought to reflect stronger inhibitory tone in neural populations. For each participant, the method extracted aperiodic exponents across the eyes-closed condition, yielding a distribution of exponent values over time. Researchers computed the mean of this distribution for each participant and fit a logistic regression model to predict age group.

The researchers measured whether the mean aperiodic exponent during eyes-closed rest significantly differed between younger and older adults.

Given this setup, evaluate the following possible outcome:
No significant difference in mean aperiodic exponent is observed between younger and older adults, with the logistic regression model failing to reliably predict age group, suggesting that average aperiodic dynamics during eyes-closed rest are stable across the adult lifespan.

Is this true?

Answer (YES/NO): NO